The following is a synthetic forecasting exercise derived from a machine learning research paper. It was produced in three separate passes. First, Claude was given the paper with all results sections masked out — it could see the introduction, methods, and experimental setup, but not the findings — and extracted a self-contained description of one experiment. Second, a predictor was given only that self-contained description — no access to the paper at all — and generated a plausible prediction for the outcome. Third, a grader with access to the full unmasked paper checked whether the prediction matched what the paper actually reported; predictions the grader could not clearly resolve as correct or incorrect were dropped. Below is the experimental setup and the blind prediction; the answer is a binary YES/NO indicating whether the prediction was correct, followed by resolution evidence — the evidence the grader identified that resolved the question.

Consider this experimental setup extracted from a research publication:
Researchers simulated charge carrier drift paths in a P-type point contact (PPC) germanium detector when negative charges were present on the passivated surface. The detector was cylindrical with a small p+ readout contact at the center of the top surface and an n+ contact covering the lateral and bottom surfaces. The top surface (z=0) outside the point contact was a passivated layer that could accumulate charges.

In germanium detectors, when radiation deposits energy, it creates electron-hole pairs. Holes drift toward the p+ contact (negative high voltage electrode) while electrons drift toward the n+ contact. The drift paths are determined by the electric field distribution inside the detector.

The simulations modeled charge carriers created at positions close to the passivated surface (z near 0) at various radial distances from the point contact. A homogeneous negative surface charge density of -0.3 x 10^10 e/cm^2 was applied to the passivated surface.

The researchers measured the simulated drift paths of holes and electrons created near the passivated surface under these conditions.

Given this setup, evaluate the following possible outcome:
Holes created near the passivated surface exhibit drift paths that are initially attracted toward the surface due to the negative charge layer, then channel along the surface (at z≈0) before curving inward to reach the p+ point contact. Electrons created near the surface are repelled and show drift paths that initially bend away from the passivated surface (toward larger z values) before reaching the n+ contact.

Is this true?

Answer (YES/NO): NO